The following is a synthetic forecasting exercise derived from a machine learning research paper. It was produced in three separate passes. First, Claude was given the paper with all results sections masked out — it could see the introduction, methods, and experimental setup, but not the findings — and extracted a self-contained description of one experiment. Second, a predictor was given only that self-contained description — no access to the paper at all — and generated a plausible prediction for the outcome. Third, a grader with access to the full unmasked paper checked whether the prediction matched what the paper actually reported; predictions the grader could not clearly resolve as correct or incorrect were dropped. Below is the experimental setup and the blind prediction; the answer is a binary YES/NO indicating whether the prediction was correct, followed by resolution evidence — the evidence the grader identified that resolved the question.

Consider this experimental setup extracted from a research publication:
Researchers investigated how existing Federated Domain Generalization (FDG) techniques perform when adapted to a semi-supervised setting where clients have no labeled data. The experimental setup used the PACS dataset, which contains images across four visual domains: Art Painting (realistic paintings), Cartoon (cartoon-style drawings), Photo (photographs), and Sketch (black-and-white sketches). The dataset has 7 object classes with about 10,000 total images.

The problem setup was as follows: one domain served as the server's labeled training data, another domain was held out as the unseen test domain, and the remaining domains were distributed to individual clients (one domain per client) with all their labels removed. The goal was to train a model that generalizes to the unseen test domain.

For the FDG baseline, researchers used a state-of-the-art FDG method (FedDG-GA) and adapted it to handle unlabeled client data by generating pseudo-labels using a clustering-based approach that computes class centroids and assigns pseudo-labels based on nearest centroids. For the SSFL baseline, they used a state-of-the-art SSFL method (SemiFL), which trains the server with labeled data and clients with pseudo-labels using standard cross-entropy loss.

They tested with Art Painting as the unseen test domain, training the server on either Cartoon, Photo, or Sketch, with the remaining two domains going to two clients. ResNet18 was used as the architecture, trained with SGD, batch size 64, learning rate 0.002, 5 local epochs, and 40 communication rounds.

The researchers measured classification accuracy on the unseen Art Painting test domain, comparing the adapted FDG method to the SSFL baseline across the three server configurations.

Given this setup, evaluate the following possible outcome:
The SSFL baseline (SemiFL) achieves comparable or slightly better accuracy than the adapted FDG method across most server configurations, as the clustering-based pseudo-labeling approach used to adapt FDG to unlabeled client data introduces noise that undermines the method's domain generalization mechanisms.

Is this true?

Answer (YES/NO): NO